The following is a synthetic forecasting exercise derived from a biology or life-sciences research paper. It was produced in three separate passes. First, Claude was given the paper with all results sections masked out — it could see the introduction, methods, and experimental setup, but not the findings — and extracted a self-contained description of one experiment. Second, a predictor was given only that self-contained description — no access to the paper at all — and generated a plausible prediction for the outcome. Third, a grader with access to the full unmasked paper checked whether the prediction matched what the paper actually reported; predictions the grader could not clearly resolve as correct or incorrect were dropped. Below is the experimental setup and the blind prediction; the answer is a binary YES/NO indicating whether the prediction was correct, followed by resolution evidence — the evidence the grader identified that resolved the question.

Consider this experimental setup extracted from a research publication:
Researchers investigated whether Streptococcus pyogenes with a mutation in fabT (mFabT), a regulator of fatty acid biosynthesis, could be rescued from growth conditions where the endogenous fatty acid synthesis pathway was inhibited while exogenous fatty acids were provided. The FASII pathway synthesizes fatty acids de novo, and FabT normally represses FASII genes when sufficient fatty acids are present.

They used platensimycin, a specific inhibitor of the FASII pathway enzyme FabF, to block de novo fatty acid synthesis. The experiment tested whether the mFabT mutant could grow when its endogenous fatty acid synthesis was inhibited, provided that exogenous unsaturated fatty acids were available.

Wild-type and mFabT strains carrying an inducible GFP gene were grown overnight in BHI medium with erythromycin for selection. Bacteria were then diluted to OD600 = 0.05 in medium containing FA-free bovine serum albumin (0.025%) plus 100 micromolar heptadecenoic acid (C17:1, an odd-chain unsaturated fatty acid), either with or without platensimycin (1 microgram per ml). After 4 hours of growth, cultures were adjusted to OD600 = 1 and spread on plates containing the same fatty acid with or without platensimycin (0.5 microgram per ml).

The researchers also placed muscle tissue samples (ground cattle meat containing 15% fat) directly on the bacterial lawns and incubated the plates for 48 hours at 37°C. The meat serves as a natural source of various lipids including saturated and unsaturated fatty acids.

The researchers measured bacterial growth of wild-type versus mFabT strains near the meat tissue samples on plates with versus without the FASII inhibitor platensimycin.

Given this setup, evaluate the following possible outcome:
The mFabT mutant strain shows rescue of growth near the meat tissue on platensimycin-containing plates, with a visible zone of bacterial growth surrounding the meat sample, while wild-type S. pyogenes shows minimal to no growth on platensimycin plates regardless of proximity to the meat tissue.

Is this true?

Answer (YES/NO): NO